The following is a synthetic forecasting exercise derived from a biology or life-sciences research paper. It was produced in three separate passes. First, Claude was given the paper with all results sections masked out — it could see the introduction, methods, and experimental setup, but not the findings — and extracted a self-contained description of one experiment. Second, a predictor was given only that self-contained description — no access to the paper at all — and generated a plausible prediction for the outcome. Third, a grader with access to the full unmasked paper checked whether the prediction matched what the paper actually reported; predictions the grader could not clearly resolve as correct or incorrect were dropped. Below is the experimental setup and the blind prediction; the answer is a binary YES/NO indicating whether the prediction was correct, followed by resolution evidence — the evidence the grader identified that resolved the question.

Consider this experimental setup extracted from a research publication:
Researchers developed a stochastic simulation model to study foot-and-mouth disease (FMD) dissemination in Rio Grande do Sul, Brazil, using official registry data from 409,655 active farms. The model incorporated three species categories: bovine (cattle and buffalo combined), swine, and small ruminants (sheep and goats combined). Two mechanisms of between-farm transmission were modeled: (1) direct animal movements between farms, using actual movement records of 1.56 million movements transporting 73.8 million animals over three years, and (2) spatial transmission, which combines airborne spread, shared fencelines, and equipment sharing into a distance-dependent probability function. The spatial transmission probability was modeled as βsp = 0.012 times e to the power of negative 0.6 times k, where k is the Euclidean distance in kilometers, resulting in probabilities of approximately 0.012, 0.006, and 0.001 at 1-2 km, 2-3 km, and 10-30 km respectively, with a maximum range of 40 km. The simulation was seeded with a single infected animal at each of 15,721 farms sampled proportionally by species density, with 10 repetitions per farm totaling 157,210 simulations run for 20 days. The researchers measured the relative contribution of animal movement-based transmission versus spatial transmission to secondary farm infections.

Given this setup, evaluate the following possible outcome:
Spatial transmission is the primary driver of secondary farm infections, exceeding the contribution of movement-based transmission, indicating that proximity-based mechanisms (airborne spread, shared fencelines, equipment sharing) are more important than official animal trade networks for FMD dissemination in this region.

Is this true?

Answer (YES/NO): NO